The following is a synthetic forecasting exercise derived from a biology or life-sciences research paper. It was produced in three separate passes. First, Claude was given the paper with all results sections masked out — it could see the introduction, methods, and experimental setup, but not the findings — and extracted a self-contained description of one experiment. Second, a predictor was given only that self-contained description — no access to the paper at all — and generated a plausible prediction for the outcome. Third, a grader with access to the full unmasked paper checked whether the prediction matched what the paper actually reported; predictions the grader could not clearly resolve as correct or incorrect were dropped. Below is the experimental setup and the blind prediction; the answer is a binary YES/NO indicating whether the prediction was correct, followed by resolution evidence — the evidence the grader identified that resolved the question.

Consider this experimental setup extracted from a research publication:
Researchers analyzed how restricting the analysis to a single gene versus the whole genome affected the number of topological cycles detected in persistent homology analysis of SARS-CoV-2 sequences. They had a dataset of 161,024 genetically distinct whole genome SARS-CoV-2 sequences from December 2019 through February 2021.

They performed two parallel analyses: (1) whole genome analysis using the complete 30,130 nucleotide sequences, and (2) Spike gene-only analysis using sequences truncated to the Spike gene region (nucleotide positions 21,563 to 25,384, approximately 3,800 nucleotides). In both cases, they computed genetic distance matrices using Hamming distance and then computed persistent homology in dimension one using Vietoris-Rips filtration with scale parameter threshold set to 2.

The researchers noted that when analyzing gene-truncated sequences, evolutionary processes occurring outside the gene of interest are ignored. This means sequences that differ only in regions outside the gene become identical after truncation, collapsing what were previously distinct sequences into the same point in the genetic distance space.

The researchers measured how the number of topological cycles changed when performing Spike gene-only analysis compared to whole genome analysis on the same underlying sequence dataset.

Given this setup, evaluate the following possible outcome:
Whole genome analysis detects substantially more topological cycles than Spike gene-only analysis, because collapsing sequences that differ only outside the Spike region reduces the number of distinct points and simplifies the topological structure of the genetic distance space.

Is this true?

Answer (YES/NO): NO